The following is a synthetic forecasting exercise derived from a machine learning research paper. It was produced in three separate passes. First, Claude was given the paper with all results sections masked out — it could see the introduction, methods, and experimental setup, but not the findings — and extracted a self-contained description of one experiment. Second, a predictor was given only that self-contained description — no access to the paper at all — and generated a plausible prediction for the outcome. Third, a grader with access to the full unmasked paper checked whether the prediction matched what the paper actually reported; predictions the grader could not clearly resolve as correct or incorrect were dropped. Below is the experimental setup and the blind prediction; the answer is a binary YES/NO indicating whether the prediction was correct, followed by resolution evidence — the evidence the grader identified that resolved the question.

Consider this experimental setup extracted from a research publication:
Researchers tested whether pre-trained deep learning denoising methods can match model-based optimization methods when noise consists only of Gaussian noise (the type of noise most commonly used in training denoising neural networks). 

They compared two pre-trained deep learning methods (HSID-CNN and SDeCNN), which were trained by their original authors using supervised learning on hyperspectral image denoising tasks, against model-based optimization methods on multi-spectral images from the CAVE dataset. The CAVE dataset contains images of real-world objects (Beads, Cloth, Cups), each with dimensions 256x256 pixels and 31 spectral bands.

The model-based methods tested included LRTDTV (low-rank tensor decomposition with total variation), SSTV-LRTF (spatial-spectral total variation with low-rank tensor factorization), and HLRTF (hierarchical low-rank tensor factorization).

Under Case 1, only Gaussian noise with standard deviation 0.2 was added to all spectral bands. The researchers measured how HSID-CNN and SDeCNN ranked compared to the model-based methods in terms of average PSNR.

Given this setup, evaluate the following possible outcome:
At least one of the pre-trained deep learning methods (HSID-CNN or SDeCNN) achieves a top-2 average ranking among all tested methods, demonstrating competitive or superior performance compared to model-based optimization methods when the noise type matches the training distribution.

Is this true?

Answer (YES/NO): NO